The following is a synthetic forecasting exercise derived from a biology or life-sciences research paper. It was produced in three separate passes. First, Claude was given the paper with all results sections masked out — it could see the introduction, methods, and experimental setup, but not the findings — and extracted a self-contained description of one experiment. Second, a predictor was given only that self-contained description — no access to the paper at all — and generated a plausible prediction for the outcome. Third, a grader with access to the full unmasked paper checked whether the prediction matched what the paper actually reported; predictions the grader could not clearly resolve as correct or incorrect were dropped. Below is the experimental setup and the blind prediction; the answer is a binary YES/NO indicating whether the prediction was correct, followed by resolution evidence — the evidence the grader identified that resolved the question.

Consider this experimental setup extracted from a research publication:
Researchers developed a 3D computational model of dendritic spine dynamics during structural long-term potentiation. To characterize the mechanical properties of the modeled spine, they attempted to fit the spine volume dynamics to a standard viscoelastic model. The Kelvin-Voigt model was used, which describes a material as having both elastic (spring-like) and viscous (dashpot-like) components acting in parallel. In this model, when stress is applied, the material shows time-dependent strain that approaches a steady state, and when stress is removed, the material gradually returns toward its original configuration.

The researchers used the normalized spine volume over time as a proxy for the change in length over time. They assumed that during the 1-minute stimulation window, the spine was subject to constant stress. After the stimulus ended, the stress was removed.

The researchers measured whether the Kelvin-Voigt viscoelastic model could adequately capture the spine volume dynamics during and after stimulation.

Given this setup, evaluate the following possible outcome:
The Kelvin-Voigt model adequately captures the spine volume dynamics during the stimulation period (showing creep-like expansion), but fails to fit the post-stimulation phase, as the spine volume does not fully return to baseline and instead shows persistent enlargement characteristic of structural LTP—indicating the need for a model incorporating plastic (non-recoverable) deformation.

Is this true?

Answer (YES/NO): NO